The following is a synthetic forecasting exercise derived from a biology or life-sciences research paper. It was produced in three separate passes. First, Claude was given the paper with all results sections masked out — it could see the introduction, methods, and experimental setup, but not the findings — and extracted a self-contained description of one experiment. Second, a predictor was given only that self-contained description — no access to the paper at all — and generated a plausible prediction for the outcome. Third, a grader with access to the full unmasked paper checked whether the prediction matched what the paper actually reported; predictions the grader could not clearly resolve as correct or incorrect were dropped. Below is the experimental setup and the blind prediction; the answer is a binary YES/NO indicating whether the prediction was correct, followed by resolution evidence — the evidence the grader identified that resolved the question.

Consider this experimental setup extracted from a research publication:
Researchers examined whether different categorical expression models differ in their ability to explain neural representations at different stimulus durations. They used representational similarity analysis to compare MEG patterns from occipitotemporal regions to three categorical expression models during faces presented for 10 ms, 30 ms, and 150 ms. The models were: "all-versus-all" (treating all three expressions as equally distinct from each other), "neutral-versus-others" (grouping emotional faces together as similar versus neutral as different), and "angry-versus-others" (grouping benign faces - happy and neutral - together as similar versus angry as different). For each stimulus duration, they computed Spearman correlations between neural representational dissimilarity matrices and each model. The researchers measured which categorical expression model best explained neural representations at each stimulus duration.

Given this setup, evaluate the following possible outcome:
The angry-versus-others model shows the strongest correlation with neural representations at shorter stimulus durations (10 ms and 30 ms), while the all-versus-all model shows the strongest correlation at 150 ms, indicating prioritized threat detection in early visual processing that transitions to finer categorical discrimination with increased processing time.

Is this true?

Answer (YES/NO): NO